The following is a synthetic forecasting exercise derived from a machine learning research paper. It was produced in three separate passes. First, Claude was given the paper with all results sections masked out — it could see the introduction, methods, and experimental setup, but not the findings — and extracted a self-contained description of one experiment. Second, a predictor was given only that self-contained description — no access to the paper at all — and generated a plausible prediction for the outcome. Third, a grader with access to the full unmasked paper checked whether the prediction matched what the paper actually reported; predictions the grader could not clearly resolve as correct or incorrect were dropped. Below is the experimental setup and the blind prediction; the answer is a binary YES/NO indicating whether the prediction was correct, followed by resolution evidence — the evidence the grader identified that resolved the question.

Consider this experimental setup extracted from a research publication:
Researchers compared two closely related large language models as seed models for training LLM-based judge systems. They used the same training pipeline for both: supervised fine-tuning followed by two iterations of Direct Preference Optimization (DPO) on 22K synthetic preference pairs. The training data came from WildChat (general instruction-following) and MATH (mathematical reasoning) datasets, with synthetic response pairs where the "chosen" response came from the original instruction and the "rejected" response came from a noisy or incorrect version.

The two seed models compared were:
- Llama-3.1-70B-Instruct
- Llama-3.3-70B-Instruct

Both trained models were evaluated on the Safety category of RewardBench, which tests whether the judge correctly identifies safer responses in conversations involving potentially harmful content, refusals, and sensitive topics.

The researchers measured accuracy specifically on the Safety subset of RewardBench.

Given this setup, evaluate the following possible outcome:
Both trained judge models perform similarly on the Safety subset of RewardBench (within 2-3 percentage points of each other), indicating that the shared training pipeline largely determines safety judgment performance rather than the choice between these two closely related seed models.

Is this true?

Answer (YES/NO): YES